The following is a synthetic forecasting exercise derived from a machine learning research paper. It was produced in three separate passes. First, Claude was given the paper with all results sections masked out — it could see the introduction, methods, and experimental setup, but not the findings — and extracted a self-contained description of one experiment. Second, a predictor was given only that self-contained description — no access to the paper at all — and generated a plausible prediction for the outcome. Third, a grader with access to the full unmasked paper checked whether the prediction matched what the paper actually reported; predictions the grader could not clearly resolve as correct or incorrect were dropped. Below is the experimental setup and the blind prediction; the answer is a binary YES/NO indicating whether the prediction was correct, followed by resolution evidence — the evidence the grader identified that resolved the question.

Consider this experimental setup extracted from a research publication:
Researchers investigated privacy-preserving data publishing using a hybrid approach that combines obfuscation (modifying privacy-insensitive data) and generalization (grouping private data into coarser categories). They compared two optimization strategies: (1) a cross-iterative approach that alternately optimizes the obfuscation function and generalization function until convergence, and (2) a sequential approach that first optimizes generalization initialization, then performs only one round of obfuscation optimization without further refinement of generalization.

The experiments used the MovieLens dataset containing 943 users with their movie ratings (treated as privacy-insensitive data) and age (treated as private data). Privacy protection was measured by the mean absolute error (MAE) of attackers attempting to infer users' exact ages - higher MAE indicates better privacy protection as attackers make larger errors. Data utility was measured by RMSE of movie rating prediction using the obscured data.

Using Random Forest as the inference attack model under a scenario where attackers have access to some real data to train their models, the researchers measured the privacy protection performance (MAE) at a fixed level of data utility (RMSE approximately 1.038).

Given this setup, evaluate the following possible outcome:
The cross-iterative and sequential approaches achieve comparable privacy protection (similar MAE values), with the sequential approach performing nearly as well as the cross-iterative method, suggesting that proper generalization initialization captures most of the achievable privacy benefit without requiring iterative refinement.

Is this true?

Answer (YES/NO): NO